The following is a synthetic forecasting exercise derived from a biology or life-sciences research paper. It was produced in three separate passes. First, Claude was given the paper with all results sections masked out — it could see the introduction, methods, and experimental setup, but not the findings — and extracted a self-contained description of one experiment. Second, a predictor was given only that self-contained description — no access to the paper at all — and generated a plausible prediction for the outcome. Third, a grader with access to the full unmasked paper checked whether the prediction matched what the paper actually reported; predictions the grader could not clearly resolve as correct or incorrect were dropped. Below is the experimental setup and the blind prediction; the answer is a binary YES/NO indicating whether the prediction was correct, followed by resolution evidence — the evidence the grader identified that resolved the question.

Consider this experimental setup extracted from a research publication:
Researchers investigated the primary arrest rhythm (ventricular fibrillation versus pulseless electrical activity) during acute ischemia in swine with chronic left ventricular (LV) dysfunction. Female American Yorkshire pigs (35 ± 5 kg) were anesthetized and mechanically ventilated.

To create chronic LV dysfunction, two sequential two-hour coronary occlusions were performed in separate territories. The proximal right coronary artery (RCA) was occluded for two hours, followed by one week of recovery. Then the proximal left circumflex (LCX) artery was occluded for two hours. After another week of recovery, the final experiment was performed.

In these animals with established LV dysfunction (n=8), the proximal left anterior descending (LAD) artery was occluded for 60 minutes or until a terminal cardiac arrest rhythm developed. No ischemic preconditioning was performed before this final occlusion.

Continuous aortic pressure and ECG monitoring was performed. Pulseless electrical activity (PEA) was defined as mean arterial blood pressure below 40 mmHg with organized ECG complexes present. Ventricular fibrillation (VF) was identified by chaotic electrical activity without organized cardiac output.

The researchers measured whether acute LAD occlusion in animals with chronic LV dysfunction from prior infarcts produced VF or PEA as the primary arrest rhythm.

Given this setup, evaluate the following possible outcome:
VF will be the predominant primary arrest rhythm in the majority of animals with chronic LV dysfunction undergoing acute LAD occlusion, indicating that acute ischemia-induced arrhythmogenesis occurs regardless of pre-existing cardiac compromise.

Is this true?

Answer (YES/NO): NO